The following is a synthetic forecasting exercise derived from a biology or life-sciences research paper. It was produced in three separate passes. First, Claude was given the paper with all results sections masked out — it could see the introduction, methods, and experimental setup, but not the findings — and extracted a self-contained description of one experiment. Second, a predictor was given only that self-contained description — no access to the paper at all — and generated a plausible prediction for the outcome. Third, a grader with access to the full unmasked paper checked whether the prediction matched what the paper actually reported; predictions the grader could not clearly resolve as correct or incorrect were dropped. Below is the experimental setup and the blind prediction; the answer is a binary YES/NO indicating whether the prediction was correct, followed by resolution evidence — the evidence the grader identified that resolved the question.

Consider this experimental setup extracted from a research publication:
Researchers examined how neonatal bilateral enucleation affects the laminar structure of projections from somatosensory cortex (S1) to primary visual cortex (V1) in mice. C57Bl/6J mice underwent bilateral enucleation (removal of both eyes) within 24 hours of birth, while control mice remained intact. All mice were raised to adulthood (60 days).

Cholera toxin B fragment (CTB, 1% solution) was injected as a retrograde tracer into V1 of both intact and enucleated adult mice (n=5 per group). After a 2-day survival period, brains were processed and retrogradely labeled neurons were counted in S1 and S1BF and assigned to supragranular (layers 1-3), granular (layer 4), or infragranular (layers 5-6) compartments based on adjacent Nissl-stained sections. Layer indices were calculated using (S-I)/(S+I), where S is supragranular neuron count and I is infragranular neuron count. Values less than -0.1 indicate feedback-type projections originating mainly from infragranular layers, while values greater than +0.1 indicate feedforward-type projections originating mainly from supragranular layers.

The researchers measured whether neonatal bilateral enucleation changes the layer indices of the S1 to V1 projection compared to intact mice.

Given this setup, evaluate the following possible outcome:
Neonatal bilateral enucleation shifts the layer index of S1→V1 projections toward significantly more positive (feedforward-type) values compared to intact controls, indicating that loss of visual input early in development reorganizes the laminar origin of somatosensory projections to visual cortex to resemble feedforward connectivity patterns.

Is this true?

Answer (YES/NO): NO